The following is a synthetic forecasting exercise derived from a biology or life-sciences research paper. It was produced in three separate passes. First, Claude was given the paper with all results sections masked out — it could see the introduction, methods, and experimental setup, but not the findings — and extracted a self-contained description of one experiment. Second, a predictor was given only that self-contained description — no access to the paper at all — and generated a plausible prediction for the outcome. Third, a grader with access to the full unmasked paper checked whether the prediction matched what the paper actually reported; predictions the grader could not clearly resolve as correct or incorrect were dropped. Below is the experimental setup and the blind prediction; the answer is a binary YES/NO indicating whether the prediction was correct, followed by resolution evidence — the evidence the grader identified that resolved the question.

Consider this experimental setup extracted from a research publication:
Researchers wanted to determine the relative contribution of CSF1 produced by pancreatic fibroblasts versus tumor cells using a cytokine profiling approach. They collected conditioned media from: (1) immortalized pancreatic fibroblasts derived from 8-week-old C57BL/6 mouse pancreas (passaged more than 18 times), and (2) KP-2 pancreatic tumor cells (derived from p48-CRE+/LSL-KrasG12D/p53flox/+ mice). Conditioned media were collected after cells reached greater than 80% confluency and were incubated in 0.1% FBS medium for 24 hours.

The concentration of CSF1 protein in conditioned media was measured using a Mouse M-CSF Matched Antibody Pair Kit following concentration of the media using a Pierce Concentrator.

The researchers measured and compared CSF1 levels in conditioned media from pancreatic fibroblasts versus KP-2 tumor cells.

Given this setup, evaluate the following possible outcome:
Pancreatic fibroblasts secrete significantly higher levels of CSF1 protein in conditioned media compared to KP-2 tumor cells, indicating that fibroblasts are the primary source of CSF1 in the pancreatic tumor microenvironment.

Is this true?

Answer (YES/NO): YES